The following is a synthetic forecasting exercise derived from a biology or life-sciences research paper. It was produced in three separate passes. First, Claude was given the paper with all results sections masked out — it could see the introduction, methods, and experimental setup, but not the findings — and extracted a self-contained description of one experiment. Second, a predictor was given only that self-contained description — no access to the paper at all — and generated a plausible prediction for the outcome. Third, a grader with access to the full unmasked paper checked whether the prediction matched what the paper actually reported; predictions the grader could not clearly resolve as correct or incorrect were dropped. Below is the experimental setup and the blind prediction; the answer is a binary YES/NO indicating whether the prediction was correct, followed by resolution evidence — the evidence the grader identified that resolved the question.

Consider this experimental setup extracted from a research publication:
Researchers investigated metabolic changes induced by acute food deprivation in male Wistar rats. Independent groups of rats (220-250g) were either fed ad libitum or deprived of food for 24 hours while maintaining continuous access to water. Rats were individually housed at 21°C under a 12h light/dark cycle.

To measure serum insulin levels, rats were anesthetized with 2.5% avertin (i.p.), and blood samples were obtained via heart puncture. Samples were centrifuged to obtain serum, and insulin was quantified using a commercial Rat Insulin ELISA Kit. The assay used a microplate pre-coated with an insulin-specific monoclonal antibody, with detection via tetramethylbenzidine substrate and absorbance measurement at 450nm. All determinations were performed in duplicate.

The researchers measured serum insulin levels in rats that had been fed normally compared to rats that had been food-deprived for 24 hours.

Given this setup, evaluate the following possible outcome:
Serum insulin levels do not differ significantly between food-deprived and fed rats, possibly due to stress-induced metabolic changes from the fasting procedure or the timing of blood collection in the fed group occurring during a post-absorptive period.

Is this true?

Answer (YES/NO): NO